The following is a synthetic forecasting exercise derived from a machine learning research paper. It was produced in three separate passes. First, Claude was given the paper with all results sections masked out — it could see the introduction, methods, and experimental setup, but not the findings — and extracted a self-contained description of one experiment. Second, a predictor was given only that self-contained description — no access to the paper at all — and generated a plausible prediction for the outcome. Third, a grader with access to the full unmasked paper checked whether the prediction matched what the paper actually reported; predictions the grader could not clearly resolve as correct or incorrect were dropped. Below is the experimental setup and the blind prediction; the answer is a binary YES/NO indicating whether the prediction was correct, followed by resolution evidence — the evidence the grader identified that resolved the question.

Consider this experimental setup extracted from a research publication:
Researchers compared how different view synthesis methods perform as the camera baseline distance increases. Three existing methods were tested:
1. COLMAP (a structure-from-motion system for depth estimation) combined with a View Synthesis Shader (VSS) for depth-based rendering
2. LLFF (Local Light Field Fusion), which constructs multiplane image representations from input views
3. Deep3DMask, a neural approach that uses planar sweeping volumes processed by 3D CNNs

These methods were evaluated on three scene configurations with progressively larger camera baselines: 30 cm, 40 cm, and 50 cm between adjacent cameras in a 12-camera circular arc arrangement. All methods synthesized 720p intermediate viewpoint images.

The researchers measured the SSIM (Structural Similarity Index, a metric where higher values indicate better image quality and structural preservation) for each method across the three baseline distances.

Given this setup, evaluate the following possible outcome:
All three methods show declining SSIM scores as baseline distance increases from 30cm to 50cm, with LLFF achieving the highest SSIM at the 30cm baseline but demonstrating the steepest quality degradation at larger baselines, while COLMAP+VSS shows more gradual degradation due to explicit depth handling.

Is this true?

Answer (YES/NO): NO